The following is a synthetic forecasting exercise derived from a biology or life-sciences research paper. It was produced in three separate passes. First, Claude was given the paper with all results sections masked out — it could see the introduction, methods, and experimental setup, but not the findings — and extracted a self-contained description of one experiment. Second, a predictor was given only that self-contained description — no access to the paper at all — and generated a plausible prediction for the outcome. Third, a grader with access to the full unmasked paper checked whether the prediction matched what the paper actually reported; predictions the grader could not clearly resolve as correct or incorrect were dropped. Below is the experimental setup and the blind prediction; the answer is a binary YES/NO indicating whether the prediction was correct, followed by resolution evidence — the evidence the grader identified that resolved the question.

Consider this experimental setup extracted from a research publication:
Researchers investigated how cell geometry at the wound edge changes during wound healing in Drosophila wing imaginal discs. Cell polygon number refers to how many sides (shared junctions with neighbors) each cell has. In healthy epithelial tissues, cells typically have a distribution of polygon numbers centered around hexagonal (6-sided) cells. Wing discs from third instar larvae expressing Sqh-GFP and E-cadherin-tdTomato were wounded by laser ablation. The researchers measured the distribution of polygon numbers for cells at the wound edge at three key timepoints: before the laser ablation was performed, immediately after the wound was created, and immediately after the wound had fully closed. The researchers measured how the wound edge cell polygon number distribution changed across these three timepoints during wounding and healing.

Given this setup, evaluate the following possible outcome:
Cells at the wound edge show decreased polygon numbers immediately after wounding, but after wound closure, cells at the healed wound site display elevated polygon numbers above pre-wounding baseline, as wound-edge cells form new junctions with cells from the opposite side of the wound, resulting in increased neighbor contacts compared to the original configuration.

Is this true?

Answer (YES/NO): NO